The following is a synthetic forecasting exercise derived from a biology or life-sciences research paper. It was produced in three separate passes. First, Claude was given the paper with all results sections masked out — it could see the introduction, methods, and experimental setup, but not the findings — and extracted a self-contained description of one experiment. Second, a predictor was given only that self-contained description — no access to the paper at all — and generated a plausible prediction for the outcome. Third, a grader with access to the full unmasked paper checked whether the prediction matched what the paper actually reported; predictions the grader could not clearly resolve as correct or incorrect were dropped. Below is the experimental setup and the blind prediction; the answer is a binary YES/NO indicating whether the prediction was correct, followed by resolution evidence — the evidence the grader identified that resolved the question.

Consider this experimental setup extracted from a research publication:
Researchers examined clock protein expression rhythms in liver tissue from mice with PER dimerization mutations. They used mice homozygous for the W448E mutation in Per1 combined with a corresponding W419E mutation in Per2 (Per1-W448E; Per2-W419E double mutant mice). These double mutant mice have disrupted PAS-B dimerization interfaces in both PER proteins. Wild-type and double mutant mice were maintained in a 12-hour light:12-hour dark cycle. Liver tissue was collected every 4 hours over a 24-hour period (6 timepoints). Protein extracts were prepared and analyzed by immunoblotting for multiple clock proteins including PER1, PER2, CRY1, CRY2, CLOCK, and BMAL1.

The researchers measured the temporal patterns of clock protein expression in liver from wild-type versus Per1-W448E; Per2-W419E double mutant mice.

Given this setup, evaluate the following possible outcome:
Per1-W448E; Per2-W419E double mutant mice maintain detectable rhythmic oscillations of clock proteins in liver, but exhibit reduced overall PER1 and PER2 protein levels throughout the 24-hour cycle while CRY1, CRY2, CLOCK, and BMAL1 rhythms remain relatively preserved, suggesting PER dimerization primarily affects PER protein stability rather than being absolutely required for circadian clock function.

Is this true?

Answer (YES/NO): NO